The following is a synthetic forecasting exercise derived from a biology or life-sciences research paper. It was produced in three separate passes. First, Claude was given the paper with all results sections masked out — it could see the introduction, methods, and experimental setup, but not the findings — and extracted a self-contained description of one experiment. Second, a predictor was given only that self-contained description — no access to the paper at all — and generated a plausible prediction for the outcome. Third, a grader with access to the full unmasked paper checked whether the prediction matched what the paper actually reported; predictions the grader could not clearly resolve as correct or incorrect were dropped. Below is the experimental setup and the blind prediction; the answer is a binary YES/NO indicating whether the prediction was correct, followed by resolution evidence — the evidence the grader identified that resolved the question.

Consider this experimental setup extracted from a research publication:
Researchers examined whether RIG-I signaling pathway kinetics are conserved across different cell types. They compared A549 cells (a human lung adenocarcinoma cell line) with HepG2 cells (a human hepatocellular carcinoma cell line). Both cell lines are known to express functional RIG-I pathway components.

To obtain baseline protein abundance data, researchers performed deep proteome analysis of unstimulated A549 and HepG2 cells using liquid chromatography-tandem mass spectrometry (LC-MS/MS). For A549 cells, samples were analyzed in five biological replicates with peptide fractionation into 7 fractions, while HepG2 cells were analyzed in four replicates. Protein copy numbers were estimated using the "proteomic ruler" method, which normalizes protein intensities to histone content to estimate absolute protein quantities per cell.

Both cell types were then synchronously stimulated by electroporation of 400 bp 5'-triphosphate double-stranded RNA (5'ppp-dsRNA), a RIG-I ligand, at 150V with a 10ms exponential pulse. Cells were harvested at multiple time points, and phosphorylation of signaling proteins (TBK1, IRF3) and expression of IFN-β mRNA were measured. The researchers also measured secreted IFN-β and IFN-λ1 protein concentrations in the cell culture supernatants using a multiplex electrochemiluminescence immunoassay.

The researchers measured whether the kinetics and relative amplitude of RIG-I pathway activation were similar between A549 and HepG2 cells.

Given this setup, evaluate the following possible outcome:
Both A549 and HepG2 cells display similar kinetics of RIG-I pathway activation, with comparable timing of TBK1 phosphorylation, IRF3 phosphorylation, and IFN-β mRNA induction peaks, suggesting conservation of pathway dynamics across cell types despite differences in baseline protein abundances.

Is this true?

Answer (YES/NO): YES